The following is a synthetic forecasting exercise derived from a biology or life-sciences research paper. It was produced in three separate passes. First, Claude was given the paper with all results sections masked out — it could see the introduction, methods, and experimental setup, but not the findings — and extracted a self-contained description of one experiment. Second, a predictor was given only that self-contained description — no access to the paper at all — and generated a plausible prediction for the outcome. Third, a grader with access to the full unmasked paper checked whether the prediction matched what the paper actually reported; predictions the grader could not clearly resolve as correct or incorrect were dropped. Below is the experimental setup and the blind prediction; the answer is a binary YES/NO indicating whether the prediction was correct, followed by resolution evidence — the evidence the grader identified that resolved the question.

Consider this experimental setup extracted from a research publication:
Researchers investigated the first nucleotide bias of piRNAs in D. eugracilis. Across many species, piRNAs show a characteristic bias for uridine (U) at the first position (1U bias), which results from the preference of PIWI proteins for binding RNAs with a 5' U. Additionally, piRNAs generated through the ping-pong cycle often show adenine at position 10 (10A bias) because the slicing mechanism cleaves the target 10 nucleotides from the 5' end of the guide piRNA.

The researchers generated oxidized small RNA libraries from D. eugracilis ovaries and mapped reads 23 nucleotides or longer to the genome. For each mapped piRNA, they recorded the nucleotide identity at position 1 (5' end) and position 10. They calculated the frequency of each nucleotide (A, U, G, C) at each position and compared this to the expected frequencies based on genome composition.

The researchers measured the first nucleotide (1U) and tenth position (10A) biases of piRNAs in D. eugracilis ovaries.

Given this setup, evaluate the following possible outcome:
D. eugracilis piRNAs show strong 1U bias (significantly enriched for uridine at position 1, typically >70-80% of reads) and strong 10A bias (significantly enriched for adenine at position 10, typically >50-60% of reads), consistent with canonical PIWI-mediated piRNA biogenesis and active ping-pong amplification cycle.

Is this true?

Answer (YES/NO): NO